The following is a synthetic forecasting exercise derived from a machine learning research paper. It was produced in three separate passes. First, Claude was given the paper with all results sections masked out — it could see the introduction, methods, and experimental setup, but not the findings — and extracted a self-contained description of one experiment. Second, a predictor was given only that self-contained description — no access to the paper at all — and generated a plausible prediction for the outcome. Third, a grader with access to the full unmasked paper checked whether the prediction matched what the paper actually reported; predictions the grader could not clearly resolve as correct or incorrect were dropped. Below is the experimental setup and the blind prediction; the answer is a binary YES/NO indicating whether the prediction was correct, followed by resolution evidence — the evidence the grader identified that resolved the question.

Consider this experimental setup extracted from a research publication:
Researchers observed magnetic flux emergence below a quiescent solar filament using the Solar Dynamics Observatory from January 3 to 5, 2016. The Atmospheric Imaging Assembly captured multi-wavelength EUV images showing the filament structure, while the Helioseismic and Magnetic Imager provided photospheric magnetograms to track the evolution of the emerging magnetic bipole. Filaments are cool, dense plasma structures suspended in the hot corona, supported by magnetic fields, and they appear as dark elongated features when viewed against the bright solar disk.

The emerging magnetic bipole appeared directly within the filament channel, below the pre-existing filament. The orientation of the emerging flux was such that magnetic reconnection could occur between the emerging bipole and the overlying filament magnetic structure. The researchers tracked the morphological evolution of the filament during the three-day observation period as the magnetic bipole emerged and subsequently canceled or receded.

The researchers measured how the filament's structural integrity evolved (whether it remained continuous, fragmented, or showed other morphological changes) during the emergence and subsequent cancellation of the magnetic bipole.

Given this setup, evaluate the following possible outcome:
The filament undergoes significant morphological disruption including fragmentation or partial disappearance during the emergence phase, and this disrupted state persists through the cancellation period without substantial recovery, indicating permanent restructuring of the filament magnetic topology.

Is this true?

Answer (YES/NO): NO